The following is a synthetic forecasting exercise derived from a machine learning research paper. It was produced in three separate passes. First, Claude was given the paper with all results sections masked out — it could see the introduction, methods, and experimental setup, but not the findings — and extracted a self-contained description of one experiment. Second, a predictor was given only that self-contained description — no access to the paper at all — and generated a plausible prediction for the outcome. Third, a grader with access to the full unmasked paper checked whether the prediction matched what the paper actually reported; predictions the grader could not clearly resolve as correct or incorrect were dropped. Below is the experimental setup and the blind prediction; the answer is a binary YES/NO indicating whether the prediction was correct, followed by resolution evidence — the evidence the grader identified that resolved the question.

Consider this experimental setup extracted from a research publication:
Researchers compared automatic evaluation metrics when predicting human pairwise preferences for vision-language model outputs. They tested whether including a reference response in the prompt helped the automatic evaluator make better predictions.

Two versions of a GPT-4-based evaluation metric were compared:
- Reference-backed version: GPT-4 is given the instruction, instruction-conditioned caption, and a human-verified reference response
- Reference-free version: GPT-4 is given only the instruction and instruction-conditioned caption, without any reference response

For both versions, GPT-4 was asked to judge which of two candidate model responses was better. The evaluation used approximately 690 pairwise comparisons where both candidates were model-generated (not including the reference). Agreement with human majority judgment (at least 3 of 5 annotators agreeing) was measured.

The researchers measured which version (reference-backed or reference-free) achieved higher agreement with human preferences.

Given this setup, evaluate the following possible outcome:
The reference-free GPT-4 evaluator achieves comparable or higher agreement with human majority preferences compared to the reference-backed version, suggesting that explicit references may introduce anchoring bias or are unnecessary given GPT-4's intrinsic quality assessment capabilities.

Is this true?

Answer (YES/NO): YES